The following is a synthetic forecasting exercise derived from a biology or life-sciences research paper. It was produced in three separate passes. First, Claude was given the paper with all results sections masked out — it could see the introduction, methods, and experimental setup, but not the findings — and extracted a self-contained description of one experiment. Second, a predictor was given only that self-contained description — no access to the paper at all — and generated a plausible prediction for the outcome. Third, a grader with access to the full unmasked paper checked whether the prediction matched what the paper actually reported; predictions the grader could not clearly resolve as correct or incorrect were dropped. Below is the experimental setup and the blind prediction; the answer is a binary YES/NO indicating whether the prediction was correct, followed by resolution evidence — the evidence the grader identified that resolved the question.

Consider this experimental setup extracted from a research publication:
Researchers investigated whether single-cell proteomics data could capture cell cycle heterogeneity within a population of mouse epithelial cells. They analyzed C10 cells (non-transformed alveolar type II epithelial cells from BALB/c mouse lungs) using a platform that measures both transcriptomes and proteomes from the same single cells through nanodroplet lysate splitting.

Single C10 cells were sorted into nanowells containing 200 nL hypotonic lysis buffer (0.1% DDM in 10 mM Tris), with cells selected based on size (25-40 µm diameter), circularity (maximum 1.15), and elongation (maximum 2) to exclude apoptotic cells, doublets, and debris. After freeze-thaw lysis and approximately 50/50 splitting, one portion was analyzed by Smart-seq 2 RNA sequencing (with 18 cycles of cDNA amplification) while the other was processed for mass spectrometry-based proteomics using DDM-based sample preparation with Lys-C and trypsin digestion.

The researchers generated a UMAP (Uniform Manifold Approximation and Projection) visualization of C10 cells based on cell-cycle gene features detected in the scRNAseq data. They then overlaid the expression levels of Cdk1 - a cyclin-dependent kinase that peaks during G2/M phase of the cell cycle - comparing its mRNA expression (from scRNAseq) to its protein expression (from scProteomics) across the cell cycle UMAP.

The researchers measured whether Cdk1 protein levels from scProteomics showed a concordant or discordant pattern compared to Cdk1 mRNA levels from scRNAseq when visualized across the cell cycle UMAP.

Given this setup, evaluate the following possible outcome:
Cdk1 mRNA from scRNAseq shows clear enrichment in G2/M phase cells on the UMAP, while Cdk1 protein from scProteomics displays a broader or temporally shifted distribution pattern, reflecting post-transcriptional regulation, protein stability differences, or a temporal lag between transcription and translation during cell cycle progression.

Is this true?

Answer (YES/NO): NO